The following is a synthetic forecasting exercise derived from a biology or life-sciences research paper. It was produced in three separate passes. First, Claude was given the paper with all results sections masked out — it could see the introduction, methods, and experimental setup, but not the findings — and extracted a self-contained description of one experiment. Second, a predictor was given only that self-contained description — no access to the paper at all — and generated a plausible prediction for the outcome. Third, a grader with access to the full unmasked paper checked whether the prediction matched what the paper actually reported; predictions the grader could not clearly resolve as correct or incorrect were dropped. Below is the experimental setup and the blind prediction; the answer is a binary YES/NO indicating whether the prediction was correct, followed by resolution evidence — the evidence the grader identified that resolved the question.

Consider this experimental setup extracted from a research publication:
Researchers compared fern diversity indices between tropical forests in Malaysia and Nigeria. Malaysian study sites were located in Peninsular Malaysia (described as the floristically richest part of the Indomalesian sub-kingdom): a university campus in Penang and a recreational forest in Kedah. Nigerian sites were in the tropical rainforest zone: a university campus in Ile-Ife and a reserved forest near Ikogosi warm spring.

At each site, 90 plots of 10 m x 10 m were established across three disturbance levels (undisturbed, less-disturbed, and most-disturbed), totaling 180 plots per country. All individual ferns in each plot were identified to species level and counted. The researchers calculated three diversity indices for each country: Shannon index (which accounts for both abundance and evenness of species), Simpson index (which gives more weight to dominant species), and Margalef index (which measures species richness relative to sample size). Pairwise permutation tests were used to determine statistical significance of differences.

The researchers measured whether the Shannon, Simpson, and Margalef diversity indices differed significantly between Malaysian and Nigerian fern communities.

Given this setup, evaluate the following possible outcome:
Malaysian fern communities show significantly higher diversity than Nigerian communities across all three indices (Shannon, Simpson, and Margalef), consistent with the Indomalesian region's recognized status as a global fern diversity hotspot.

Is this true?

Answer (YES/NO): NO